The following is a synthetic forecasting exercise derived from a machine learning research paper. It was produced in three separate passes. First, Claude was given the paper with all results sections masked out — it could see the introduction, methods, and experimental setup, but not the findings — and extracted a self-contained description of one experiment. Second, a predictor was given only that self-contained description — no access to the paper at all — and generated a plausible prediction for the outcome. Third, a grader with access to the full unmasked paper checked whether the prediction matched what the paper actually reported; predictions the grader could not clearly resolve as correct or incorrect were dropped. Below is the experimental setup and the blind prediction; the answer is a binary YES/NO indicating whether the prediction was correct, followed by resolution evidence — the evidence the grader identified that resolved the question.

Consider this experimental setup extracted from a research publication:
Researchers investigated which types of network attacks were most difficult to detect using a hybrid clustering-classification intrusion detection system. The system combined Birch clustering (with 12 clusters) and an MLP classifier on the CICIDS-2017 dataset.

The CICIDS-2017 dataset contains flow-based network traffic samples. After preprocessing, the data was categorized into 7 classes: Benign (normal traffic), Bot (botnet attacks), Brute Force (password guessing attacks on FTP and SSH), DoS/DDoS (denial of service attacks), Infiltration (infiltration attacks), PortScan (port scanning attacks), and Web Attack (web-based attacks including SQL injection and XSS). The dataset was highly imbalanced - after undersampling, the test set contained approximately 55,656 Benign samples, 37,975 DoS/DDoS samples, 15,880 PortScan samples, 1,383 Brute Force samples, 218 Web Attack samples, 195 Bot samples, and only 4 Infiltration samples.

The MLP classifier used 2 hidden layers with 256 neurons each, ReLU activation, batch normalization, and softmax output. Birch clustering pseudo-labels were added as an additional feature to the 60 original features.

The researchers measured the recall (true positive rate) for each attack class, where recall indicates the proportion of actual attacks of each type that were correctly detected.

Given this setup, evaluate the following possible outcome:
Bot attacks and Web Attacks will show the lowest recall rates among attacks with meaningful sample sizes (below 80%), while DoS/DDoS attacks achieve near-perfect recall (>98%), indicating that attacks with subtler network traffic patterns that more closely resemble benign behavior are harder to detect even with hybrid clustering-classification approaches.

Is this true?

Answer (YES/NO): NO